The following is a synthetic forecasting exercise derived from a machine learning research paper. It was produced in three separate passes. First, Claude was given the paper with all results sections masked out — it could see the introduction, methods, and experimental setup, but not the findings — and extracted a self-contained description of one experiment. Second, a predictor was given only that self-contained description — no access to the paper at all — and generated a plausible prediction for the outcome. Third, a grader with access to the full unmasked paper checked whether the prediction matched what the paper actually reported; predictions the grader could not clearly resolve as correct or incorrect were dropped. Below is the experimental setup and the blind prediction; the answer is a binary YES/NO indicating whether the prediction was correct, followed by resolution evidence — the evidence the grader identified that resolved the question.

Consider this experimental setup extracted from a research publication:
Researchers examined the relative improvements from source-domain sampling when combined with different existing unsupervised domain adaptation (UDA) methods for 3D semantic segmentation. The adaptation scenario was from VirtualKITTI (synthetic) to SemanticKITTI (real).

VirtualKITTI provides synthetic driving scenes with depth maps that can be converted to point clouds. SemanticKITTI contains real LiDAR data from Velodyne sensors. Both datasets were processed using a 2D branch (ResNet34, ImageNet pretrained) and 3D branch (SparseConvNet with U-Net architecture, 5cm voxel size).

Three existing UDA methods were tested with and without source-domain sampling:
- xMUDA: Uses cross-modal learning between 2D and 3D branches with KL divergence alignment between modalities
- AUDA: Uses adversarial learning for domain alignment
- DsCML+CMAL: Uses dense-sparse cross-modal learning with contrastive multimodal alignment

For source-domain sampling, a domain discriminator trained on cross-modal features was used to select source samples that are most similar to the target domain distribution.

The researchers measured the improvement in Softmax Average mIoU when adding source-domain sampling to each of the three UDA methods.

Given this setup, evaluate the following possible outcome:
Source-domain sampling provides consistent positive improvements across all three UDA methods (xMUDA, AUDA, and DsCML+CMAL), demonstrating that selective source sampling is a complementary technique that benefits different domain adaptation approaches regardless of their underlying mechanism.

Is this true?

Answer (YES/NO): YES